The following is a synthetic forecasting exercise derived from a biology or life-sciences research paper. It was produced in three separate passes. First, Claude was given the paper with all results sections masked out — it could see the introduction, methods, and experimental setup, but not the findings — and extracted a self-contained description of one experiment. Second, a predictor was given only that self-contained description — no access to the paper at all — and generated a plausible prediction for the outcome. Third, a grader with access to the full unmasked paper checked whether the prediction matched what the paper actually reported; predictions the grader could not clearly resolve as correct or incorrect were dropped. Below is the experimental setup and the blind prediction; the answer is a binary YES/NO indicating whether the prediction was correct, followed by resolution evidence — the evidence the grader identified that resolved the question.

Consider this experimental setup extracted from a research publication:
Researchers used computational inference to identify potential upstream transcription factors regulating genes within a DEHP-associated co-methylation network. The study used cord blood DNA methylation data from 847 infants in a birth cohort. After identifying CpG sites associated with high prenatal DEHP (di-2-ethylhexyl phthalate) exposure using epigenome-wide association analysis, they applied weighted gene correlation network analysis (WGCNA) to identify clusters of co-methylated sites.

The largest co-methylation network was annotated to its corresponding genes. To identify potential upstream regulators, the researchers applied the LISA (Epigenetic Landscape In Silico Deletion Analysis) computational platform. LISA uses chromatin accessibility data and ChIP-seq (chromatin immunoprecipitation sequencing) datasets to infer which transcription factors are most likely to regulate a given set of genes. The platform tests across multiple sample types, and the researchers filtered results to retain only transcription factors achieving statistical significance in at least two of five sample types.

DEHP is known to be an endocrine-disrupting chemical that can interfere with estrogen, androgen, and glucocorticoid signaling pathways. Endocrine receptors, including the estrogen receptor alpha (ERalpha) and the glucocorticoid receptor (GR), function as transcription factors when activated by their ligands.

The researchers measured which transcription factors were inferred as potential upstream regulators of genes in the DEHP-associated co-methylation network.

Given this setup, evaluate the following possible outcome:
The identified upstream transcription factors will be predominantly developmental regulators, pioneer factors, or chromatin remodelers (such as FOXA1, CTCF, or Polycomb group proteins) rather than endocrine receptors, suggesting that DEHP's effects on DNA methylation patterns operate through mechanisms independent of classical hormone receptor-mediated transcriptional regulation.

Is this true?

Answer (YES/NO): NO